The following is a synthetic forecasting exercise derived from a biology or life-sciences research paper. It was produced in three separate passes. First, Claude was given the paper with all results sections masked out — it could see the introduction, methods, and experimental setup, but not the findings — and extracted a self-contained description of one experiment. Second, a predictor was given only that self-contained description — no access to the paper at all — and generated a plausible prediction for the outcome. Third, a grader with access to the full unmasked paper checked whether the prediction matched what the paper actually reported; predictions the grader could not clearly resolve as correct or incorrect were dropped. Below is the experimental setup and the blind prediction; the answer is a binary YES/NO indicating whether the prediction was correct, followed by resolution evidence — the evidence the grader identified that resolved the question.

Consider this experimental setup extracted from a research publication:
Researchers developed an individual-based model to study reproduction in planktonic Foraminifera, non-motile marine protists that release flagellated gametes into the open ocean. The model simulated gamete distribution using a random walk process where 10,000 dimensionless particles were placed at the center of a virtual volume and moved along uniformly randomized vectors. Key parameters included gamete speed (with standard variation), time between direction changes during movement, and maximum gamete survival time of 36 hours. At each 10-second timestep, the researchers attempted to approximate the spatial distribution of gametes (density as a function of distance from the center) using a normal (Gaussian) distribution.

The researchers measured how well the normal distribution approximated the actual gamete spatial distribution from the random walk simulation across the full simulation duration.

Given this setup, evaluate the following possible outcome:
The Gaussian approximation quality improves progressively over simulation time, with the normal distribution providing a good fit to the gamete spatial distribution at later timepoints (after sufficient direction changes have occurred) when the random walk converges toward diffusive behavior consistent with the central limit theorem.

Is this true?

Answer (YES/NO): YES